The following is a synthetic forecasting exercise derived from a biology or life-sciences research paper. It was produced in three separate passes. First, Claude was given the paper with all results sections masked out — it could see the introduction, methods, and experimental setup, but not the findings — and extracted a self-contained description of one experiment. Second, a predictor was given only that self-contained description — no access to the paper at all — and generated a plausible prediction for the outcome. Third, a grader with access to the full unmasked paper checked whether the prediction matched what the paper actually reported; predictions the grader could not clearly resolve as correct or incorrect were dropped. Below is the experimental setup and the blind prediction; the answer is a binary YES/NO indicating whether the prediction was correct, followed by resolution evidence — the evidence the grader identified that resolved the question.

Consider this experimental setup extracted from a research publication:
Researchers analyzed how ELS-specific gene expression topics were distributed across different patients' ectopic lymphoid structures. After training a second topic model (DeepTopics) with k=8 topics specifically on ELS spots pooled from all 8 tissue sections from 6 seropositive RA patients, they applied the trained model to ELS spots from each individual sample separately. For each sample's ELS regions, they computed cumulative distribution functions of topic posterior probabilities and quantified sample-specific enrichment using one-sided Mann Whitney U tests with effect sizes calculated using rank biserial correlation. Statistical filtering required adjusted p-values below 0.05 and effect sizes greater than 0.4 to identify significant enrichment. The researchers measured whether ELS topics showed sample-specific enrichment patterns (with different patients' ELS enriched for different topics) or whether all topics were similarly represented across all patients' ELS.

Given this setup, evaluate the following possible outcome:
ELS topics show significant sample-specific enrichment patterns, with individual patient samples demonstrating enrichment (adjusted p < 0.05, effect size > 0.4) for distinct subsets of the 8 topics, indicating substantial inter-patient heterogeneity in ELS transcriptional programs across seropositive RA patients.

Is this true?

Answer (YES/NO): YES